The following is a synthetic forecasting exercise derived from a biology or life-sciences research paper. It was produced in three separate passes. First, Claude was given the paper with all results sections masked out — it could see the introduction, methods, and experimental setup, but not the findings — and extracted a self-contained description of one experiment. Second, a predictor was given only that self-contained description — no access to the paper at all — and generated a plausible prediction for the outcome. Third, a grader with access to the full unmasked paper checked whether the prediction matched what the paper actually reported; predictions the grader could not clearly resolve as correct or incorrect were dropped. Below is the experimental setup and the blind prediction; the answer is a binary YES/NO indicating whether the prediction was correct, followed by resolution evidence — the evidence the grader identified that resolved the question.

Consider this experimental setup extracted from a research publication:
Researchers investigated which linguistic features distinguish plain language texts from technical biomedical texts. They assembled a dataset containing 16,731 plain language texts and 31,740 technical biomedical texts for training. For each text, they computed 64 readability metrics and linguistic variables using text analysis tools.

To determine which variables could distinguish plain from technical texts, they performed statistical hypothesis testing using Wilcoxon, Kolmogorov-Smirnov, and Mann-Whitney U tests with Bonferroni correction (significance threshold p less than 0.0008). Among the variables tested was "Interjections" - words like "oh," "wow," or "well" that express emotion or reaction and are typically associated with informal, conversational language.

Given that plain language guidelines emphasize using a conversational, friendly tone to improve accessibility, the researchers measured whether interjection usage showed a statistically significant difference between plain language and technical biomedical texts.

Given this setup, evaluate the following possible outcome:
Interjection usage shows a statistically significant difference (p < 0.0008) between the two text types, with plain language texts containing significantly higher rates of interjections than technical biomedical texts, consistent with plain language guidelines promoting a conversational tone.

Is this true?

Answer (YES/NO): NO